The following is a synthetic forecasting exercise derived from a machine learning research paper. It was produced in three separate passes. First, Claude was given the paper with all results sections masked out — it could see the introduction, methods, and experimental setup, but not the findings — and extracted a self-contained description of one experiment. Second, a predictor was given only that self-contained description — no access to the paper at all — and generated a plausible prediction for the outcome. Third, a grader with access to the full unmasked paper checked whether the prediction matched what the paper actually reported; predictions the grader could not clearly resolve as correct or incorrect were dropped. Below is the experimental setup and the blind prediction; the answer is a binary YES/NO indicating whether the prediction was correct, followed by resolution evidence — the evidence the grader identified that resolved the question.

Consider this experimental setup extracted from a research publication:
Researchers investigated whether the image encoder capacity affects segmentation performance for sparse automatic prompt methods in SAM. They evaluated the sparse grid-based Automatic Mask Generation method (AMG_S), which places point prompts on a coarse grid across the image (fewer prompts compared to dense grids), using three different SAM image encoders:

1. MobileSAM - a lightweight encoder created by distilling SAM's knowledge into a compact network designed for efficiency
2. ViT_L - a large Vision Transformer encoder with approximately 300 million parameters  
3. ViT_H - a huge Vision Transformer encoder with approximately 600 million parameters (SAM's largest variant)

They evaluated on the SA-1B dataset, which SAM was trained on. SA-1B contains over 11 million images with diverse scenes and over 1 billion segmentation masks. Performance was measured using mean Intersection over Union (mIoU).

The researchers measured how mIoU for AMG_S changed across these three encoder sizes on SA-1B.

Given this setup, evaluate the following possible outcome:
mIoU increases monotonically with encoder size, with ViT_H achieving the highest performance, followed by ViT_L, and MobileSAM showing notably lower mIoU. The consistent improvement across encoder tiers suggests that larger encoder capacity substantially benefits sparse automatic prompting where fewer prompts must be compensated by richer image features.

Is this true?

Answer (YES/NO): NO